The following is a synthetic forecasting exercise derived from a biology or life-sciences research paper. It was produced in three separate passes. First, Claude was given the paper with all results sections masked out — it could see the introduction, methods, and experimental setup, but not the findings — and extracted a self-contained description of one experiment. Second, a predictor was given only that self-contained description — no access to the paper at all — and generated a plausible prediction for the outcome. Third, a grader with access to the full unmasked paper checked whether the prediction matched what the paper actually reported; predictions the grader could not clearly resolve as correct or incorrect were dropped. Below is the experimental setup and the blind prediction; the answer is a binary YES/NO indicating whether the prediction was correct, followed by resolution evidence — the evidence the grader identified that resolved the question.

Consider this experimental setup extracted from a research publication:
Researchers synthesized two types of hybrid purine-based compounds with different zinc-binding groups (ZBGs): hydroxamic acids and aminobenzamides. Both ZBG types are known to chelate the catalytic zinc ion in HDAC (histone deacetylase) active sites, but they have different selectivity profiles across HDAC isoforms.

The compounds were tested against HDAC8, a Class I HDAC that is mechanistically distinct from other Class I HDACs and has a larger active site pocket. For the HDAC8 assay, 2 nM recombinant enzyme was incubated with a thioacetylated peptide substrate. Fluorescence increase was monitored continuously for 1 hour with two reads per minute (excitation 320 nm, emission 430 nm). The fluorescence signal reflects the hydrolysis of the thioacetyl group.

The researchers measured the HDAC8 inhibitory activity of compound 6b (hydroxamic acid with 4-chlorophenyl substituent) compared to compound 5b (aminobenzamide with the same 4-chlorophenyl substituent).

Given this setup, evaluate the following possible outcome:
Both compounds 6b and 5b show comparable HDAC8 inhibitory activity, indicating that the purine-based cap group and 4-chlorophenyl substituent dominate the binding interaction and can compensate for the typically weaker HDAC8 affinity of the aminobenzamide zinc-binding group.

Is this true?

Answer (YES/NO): NO